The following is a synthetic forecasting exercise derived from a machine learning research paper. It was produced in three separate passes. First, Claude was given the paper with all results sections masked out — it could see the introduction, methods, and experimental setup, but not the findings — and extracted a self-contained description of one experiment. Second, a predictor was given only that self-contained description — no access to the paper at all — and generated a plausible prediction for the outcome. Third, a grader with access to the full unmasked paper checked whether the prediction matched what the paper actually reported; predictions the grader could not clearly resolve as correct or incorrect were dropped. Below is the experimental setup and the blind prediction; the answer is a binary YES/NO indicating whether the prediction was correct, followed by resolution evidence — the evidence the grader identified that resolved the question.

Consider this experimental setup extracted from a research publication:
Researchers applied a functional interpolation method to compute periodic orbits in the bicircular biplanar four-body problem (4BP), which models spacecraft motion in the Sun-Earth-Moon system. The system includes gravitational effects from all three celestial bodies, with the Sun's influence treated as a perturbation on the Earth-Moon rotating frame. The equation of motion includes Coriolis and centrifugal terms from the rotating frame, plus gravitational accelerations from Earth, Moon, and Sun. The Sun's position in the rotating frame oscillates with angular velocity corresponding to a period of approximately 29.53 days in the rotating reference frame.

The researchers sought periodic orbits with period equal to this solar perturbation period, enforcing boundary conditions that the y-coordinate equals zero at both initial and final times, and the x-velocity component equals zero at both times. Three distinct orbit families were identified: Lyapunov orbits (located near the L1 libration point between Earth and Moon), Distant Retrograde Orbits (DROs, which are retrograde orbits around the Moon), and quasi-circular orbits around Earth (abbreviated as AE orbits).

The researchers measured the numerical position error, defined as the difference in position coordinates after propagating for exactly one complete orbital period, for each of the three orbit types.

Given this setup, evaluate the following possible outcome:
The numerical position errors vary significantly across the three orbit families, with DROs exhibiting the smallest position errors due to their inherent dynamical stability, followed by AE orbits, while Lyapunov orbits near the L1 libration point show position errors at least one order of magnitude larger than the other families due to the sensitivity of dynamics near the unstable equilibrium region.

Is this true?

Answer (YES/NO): NO